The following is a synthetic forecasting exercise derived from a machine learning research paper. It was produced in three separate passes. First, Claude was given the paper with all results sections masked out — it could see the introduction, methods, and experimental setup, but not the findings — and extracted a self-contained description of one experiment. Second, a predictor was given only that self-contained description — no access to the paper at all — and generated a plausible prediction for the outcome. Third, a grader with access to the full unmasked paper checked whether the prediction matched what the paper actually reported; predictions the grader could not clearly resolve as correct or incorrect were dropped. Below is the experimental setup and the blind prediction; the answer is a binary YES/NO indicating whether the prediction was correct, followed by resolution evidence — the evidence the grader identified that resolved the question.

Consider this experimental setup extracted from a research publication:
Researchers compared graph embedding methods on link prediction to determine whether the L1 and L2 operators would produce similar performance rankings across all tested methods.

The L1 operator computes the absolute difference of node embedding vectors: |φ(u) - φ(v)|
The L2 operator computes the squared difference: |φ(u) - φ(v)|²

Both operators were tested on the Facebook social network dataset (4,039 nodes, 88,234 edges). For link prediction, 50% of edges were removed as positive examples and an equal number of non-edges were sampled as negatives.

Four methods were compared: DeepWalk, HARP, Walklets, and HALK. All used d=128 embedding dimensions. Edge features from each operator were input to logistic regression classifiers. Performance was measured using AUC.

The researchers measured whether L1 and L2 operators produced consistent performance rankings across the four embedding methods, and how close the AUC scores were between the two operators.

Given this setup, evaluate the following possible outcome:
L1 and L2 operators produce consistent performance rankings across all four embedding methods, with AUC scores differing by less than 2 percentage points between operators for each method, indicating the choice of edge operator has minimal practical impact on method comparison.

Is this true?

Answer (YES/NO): YES